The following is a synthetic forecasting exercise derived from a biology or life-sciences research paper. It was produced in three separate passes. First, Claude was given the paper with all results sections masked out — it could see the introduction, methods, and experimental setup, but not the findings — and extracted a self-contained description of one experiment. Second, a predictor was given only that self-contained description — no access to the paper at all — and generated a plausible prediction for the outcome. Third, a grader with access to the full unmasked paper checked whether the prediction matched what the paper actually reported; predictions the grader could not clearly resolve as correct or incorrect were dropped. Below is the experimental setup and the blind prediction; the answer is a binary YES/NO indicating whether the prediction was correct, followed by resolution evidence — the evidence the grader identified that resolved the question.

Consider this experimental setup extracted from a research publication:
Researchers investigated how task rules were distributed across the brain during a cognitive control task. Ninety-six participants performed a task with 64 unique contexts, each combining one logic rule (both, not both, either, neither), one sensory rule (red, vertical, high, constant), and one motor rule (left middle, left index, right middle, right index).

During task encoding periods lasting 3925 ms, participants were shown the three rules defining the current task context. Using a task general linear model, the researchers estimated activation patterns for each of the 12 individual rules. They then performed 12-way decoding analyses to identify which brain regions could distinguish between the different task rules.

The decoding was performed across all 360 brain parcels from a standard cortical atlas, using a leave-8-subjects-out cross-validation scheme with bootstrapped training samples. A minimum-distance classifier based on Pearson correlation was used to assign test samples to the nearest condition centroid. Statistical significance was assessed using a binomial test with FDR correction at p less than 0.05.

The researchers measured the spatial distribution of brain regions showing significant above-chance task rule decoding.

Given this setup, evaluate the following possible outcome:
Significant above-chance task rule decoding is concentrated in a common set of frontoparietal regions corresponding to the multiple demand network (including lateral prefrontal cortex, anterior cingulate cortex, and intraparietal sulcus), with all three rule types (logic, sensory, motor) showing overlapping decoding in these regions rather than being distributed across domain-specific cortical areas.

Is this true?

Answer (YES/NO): NO